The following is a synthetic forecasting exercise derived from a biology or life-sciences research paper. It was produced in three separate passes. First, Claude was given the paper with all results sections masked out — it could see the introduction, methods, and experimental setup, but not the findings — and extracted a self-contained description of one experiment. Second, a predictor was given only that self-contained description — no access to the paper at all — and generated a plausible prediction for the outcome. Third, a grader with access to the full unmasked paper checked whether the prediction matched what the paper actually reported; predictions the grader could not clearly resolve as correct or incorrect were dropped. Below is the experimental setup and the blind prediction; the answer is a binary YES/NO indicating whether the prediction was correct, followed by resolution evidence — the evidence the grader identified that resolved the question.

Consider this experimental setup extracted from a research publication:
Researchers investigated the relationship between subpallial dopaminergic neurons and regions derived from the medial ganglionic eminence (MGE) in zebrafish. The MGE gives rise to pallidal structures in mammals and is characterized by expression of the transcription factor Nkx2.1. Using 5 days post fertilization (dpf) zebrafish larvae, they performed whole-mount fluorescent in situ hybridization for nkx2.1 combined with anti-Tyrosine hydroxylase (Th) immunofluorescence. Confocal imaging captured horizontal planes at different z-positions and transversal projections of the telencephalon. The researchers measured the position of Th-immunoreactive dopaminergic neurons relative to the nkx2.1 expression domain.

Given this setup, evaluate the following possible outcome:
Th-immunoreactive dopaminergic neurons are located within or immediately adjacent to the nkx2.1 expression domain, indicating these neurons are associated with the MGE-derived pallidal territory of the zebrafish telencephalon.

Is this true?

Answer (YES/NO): NO